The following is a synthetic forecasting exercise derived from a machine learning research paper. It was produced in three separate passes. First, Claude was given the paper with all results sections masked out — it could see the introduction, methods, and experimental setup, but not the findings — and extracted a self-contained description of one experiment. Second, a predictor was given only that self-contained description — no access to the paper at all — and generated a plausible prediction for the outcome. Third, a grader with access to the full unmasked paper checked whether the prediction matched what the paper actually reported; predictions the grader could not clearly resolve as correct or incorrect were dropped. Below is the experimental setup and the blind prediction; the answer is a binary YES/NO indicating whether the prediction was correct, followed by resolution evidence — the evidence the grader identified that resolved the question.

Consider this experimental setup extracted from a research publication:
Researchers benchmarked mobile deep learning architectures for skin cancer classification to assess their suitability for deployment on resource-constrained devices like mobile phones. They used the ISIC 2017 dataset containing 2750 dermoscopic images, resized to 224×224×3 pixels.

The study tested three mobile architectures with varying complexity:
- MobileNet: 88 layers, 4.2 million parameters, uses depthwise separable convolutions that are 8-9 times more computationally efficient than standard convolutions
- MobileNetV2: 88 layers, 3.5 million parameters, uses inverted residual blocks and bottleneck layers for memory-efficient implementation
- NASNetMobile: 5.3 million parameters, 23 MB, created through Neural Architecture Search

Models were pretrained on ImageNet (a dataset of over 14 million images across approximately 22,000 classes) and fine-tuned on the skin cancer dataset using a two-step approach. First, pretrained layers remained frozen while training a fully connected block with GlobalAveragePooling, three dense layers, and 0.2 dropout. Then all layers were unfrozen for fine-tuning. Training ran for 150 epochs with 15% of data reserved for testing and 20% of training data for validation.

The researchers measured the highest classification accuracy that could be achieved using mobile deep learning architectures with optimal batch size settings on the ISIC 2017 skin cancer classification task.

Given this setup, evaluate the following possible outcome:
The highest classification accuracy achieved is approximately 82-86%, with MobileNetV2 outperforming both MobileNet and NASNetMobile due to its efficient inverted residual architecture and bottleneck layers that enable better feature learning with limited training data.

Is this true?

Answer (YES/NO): NO